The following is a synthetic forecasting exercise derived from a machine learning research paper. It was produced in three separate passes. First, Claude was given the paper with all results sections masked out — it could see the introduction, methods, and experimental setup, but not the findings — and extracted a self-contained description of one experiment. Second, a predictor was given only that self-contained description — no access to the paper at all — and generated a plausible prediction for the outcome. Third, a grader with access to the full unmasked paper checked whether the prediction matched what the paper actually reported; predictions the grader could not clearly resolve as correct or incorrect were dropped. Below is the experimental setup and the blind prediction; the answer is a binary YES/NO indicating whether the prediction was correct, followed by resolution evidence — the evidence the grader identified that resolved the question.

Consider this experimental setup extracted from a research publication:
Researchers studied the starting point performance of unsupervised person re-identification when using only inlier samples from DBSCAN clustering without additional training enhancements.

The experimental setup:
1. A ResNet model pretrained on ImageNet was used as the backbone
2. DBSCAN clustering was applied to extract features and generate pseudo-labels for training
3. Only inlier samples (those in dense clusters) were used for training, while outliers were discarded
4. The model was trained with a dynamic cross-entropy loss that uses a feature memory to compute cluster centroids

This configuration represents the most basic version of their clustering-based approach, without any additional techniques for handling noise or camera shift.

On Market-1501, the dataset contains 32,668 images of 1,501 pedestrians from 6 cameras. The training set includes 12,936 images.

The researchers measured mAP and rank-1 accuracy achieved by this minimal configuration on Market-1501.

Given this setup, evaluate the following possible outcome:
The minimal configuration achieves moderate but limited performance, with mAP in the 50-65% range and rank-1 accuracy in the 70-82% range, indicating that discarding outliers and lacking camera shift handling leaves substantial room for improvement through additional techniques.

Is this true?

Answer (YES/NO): NO